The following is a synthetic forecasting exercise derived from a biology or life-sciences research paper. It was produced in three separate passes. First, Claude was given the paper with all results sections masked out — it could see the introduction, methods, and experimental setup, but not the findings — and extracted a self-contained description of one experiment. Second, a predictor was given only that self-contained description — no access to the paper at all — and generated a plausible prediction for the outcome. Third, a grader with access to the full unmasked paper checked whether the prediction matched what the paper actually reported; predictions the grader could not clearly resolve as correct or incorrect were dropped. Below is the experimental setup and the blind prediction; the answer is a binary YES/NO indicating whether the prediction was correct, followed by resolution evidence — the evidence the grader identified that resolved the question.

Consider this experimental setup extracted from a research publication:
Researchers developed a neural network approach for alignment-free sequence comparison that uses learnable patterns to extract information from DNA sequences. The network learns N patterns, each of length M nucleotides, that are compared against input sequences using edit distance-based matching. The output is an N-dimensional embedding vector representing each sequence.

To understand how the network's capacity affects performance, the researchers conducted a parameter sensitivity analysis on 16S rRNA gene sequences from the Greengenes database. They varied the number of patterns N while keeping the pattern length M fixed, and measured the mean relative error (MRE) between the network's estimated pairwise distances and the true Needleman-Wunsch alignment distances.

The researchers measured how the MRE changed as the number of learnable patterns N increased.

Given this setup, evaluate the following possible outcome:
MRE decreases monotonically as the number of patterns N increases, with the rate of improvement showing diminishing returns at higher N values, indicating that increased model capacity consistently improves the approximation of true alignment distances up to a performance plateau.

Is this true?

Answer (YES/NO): YES